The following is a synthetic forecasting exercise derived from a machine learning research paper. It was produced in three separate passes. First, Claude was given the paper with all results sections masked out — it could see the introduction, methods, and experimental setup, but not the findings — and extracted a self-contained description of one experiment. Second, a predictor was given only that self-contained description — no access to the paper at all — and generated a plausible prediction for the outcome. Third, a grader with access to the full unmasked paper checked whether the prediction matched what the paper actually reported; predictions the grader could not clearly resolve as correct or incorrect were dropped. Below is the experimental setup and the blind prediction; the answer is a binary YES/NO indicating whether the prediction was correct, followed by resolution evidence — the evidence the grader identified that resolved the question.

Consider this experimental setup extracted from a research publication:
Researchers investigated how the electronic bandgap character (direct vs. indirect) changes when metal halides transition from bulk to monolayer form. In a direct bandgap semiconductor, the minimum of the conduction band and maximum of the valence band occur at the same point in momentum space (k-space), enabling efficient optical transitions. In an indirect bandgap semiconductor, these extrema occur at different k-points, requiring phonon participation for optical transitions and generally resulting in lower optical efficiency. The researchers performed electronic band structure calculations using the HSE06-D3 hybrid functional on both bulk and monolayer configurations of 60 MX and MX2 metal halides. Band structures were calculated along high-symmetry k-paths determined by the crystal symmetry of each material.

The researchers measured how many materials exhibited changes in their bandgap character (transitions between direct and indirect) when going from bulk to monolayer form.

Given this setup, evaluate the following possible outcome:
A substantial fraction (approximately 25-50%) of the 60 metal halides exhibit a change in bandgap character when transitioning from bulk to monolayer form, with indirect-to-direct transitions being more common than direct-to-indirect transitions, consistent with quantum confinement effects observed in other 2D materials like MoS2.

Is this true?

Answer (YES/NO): YES